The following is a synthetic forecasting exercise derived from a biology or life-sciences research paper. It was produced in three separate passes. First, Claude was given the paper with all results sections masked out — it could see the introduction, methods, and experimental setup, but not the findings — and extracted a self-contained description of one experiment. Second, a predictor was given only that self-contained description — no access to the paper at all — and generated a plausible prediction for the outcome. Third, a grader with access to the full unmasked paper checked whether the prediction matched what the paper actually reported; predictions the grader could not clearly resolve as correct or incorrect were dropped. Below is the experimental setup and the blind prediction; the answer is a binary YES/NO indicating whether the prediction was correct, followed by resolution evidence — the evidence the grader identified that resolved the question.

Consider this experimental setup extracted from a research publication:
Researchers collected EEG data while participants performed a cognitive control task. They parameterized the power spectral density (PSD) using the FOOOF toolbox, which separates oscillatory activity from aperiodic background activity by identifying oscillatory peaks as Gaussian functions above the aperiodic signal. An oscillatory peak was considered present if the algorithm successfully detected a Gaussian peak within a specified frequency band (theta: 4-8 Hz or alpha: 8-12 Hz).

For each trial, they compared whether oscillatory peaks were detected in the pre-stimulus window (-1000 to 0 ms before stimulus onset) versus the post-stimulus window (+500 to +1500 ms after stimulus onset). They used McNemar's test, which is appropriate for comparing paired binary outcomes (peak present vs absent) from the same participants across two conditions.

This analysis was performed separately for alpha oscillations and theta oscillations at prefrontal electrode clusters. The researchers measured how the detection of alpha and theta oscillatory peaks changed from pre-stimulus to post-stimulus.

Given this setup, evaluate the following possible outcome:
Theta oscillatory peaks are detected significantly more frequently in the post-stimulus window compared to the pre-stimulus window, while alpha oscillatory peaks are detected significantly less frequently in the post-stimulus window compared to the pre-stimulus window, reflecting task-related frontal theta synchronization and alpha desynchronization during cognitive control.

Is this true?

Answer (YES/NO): YES